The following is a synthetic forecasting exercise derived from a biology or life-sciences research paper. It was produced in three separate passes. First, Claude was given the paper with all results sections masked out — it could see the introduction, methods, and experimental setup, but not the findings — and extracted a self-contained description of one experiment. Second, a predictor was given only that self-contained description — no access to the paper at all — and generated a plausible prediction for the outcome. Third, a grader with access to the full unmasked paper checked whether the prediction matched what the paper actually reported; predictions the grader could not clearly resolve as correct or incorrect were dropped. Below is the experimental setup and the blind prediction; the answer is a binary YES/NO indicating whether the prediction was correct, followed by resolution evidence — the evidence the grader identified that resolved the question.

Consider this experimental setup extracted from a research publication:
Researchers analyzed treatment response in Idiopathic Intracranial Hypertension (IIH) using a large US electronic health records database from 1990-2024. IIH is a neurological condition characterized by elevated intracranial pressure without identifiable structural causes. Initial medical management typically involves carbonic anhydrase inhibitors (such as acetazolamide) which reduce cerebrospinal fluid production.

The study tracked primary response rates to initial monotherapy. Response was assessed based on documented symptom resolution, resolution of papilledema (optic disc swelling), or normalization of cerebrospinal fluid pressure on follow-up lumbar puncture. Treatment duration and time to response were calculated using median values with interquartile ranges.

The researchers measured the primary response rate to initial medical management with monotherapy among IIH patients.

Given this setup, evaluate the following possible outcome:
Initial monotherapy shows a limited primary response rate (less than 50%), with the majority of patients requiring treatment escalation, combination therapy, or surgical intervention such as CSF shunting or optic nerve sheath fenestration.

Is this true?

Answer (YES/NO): YES